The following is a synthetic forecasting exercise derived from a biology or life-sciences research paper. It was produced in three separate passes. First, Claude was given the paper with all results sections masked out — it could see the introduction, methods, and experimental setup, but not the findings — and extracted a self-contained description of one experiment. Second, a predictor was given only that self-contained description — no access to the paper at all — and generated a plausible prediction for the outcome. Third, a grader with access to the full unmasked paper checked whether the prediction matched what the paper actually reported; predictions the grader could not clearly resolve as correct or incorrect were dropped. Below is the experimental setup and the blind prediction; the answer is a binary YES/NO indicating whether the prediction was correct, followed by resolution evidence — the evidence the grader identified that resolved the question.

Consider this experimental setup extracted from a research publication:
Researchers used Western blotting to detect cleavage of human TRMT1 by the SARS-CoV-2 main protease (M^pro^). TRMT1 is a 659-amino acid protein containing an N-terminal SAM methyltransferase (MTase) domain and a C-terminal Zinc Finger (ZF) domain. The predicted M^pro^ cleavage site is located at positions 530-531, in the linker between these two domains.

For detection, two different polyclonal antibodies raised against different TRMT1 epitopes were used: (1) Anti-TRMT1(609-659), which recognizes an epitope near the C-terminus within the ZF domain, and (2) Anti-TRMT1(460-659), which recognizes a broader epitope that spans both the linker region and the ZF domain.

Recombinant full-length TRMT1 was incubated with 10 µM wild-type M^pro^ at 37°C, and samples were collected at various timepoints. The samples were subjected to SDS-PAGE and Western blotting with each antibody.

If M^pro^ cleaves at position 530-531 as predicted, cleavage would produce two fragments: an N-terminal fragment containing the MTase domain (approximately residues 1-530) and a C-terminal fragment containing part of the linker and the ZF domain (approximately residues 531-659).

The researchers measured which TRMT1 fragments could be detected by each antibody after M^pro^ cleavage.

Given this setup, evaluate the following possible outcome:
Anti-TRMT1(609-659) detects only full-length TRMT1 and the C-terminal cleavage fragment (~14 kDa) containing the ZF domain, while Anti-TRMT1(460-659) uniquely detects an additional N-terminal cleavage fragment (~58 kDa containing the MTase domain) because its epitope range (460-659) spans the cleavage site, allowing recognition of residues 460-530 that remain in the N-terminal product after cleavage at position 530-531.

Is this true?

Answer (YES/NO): YES